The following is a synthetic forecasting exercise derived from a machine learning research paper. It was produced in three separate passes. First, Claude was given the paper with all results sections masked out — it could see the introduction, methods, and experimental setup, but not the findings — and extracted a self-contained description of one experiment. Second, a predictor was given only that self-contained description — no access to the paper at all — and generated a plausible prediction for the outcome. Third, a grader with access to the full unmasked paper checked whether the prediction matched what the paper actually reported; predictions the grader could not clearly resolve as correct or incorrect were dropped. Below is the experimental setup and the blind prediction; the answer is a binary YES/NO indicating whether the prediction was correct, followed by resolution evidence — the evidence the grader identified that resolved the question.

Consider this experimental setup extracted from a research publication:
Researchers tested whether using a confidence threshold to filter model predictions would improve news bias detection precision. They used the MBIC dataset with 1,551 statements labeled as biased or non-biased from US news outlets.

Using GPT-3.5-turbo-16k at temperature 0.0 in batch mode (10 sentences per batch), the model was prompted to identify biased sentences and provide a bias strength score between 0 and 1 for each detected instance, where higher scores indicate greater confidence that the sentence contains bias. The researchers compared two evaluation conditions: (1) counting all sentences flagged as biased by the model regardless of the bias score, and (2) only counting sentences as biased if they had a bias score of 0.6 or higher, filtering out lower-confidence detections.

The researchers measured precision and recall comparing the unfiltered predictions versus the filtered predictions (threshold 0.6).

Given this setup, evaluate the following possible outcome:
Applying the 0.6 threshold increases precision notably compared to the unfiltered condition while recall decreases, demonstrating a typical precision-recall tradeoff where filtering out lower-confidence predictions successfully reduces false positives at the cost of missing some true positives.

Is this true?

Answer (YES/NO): YES